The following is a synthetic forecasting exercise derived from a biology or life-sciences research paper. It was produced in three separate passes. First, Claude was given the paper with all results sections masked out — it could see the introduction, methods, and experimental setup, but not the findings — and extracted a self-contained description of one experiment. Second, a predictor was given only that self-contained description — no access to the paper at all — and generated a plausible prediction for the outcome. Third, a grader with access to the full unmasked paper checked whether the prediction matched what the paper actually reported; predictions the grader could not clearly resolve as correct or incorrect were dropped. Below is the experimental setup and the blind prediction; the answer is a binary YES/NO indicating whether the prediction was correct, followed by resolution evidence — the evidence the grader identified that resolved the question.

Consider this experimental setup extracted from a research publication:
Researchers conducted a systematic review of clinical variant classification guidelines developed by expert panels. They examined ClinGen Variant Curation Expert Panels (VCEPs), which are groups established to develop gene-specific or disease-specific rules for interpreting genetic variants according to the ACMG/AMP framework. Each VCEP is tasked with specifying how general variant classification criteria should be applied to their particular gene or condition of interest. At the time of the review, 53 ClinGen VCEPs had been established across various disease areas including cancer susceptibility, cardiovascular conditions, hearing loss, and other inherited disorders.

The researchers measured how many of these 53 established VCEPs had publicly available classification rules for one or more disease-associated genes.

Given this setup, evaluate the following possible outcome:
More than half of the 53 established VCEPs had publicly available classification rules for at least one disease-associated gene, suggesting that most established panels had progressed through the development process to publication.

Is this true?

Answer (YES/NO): NO